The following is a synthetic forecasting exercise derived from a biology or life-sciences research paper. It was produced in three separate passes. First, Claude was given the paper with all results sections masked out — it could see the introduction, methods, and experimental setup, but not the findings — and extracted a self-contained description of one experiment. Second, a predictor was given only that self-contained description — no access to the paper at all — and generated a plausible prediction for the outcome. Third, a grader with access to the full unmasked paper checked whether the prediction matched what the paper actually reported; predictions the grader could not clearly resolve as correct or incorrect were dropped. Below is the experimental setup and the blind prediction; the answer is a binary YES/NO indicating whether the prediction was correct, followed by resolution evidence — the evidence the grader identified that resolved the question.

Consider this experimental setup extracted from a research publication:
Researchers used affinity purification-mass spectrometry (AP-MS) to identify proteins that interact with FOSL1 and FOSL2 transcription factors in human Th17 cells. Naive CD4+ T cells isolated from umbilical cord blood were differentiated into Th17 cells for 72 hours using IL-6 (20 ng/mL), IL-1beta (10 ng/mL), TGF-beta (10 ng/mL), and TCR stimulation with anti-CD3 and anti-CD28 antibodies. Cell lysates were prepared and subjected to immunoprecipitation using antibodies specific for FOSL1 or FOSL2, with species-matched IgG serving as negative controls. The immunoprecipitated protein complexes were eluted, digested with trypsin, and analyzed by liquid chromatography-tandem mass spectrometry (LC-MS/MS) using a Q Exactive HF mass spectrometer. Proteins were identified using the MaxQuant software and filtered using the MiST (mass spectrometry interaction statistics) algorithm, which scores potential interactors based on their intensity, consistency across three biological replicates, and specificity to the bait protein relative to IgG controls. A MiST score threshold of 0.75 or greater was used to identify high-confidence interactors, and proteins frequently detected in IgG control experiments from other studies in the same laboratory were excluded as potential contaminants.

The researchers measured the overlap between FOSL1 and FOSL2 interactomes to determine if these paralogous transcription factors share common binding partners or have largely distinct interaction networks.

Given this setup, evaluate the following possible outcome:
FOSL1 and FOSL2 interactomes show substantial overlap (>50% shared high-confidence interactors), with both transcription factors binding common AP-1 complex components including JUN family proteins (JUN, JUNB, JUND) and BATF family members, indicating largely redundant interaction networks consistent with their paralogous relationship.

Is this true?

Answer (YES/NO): NO